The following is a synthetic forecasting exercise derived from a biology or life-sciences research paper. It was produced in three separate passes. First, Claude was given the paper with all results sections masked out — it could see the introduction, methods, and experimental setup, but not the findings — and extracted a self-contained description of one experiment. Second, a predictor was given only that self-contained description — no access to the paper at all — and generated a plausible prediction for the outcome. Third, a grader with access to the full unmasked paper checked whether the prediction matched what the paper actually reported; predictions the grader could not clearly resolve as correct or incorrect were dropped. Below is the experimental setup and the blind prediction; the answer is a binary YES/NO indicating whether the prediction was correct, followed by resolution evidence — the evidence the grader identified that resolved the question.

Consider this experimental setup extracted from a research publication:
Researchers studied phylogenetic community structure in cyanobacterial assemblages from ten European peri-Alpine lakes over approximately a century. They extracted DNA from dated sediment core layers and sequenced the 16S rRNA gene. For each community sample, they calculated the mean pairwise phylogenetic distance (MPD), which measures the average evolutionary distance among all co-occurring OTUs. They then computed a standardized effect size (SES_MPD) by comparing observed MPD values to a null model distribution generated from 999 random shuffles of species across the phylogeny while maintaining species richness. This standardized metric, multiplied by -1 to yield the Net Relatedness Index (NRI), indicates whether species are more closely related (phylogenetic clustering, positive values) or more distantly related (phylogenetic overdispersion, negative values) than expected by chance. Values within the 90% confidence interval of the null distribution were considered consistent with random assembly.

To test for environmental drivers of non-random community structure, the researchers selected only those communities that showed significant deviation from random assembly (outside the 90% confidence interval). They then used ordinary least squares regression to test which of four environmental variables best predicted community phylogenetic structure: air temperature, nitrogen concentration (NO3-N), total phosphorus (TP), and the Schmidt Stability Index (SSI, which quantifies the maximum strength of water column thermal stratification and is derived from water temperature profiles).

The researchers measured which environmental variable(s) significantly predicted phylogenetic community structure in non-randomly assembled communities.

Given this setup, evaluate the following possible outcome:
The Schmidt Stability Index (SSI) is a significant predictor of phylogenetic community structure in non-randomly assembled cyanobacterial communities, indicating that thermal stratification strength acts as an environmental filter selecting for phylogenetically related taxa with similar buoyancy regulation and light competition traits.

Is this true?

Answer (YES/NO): NO